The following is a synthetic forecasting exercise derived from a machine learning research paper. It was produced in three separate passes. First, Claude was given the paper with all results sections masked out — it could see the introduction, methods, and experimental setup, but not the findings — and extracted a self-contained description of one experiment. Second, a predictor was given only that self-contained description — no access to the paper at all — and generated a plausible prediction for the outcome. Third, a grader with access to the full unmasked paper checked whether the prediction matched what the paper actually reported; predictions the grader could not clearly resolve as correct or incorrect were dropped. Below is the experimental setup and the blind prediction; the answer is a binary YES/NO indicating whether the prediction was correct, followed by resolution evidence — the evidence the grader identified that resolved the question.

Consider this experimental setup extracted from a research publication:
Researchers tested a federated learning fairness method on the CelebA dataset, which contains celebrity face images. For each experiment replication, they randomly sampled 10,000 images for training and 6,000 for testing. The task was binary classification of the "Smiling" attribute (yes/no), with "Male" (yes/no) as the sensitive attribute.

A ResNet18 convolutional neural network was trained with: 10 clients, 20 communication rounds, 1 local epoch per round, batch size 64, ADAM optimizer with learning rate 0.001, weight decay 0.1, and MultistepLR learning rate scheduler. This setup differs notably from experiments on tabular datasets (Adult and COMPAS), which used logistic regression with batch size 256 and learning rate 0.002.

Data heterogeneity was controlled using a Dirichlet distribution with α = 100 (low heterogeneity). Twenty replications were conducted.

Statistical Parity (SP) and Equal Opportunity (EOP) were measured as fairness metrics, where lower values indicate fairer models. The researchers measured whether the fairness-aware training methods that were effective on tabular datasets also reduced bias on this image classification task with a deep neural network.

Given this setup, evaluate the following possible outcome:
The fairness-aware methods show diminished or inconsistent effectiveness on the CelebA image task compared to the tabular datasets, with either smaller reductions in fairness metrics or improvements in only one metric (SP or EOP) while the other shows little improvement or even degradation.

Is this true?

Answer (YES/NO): NO